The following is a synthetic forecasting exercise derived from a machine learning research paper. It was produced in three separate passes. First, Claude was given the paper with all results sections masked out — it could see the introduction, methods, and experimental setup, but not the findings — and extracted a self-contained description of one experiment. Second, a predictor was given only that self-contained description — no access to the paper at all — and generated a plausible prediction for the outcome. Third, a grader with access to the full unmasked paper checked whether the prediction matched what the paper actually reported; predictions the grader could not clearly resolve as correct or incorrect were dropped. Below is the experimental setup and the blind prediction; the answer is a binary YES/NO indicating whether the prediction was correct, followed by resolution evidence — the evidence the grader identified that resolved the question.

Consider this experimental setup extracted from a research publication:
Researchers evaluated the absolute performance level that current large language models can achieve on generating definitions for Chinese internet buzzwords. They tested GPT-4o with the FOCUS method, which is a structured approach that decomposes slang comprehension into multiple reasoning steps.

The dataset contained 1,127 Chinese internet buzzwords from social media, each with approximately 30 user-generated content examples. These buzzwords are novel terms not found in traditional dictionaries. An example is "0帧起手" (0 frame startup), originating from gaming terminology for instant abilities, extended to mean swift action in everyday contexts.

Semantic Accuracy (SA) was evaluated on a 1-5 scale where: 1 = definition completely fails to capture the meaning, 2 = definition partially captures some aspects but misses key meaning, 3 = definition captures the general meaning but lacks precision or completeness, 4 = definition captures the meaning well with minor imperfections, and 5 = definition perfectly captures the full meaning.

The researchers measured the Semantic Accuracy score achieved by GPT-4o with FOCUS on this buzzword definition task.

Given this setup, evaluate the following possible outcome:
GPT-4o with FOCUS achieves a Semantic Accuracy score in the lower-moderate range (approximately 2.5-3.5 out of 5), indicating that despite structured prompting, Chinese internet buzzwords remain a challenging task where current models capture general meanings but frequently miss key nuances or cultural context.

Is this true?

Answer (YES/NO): YES